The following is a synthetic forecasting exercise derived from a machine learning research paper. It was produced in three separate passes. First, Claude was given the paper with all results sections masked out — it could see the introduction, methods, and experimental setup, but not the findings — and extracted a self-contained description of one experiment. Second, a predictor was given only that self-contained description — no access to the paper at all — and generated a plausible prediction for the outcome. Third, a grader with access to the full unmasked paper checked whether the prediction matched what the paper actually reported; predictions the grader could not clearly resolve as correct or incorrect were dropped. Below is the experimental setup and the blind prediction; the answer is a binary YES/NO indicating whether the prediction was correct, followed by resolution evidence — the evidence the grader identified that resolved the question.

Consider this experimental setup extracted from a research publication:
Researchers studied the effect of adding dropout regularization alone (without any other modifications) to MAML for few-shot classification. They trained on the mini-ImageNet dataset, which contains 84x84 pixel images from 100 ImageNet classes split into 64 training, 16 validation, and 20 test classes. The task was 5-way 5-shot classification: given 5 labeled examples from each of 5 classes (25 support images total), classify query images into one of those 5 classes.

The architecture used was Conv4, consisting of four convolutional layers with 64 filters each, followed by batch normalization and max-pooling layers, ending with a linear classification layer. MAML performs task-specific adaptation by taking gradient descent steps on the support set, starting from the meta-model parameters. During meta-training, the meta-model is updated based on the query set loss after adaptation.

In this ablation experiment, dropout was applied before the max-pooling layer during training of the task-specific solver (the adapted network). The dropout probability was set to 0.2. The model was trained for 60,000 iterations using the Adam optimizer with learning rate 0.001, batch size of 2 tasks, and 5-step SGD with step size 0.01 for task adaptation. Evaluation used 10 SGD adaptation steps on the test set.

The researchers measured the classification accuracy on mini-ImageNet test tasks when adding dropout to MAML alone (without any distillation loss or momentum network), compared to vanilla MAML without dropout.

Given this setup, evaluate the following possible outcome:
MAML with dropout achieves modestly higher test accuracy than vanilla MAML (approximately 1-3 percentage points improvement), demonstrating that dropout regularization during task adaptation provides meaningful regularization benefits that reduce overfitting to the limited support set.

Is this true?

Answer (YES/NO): NO